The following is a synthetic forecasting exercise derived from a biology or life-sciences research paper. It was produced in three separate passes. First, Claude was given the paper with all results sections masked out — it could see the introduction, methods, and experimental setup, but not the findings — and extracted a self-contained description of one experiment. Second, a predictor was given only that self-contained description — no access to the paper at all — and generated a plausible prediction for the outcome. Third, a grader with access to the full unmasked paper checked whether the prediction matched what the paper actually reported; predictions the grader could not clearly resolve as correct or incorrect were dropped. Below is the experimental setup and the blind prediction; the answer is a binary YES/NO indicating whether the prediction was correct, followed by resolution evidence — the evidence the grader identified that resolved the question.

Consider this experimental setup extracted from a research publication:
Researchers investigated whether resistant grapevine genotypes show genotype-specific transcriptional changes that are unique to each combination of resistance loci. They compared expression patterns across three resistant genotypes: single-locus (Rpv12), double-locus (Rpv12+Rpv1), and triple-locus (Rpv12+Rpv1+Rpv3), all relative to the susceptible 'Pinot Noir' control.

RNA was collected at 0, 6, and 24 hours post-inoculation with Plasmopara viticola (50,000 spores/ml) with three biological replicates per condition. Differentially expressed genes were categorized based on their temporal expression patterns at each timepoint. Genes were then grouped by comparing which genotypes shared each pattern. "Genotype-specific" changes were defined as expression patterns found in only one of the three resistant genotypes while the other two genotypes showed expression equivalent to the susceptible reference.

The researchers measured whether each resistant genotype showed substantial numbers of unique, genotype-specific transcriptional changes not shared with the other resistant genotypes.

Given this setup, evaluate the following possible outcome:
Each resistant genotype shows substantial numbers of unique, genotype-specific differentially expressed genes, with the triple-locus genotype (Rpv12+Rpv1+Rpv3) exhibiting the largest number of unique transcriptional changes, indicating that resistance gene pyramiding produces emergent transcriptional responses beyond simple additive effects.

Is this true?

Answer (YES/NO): NO